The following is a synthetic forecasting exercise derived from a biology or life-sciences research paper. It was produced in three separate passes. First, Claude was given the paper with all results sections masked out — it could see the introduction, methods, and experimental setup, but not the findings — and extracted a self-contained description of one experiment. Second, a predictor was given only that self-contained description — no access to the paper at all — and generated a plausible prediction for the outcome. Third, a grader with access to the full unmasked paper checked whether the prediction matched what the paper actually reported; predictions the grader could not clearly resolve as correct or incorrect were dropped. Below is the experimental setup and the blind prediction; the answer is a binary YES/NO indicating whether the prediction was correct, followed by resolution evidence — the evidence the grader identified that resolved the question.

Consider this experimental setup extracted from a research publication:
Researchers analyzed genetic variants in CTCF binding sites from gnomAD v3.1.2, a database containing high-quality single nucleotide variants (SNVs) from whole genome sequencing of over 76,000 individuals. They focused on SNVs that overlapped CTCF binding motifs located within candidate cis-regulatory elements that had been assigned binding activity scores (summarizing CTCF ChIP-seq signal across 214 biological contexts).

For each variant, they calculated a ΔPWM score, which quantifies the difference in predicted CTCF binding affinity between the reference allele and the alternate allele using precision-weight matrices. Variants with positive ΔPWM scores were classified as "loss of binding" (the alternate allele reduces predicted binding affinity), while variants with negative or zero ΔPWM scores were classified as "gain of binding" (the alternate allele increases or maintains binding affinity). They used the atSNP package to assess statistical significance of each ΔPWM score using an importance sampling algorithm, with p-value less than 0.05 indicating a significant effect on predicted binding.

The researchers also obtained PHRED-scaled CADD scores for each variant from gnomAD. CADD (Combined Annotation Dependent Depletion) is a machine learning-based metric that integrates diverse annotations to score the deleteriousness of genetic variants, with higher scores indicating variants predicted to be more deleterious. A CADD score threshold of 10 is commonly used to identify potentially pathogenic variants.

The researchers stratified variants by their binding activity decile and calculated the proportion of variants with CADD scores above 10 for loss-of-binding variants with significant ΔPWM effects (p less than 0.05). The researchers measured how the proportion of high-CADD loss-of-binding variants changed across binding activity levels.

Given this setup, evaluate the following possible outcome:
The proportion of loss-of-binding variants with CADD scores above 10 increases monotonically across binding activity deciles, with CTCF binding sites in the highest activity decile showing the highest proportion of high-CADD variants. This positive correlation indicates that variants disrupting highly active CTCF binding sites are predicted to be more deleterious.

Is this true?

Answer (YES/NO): YES